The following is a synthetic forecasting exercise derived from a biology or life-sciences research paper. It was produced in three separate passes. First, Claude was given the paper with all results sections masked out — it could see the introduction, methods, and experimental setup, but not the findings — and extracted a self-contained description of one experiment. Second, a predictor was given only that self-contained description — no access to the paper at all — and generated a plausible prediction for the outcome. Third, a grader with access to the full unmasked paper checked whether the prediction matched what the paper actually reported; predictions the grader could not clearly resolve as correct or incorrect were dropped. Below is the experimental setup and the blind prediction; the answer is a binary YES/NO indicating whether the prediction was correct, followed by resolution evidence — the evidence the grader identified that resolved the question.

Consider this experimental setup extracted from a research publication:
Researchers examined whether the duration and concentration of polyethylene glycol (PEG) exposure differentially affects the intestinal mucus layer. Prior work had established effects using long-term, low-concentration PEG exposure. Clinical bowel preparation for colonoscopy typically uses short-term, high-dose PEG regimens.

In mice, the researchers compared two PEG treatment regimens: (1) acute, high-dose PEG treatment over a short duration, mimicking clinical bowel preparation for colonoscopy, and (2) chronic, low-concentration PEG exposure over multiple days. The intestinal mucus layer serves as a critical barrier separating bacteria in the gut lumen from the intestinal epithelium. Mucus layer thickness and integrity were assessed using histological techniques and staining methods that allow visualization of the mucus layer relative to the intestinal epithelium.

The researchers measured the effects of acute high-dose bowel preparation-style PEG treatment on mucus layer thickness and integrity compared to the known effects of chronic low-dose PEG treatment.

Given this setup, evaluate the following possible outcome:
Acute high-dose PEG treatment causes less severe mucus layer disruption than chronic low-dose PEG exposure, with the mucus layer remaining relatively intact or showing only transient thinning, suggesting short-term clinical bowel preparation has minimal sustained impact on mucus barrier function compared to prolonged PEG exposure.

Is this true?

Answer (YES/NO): NO